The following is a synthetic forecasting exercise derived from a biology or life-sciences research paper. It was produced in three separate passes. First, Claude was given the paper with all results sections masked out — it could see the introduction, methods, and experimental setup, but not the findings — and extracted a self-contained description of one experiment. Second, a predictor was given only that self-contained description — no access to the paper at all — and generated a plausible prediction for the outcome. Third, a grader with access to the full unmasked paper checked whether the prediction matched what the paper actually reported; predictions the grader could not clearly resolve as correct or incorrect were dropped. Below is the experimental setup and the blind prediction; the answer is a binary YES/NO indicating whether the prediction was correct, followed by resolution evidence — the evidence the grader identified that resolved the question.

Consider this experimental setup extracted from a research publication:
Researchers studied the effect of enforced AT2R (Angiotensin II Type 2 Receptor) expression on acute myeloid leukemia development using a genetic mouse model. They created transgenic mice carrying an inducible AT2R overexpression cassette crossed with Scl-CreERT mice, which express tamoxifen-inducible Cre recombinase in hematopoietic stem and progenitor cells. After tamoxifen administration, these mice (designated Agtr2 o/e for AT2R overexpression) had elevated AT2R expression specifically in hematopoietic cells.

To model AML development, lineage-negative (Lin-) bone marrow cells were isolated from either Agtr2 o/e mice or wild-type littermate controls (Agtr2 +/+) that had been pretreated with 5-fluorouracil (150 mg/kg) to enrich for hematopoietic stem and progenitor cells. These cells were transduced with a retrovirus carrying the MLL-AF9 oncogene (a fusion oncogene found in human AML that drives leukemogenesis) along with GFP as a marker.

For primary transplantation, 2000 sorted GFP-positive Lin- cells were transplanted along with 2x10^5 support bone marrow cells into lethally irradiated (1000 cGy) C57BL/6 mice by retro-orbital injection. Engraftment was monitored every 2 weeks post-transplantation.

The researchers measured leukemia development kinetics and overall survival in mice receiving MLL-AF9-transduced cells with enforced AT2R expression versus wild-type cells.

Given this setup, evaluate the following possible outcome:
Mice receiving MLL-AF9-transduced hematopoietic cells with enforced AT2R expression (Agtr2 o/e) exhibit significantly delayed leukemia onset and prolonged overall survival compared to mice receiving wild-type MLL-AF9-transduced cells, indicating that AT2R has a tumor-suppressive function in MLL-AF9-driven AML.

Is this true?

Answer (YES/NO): YES